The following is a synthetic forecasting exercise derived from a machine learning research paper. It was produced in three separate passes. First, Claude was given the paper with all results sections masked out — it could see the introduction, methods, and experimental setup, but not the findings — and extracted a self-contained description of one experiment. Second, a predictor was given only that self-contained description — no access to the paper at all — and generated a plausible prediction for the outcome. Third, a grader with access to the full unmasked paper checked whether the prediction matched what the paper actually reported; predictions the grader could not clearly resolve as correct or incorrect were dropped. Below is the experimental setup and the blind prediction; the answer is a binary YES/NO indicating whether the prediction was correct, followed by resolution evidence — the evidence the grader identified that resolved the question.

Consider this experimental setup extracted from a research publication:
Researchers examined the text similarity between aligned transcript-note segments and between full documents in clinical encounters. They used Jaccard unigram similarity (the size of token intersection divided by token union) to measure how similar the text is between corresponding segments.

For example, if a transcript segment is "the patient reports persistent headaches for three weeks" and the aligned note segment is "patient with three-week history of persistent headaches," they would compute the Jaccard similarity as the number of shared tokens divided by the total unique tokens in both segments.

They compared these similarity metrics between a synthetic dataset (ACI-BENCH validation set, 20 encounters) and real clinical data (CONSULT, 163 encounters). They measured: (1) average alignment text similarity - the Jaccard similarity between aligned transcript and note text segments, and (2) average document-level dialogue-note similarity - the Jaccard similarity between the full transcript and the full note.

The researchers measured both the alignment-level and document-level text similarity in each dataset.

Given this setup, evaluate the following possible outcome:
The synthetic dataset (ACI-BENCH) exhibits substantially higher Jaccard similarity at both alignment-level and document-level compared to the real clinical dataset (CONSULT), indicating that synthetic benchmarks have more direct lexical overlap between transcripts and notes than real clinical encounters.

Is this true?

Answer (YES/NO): NO